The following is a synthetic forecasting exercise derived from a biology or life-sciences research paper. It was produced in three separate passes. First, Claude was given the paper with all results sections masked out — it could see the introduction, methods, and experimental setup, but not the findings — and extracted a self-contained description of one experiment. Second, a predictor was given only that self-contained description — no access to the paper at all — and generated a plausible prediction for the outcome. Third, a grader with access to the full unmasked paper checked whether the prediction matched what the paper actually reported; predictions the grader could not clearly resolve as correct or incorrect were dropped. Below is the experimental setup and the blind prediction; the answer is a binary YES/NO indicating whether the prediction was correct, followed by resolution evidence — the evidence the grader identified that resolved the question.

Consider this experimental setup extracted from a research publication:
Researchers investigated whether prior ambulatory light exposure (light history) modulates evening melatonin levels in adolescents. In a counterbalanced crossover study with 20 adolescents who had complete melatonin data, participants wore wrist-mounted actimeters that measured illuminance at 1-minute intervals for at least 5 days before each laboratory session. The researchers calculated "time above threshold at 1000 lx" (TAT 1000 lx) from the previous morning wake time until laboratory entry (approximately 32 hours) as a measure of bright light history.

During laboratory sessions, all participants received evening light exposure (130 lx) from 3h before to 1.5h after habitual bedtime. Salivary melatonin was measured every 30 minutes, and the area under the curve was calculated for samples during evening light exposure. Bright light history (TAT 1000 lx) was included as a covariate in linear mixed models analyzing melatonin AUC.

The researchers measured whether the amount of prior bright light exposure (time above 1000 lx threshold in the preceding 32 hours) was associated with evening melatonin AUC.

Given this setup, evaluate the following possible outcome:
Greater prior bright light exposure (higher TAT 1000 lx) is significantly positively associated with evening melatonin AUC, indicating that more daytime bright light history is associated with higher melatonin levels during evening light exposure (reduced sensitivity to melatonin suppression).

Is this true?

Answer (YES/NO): YES